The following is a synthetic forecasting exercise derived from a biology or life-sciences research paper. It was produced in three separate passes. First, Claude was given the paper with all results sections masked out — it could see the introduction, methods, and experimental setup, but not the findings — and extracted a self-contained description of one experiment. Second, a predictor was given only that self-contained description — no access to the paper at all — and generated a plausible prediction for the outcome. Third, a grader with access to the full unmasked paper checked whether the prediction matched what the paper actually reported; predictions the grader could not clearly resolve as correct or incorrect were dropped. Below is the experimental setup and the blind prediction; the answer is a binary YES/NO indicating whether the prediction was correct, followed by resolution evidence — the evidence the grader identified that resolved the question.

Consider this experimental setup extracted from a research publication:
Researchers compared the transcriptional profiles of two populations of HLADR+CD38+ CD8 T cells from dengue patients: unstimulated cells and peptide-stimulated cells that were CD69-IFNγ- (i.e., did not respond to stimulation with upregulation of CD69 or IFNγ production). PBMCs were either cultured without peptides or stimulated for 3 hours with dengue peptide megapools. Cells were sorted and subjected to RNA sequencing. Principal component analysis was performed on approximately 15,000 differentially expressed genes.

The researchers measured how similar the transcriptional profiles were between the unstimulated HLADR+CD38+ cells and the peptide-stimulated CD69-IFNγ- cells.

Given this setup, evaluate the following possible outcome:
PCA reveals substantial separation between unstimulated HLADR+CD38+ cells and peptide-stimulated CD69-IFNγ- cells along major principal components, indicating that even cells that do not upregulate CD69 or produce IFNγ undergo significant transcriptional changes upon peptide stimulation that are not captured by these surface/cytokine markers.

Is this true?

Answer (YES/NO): NO